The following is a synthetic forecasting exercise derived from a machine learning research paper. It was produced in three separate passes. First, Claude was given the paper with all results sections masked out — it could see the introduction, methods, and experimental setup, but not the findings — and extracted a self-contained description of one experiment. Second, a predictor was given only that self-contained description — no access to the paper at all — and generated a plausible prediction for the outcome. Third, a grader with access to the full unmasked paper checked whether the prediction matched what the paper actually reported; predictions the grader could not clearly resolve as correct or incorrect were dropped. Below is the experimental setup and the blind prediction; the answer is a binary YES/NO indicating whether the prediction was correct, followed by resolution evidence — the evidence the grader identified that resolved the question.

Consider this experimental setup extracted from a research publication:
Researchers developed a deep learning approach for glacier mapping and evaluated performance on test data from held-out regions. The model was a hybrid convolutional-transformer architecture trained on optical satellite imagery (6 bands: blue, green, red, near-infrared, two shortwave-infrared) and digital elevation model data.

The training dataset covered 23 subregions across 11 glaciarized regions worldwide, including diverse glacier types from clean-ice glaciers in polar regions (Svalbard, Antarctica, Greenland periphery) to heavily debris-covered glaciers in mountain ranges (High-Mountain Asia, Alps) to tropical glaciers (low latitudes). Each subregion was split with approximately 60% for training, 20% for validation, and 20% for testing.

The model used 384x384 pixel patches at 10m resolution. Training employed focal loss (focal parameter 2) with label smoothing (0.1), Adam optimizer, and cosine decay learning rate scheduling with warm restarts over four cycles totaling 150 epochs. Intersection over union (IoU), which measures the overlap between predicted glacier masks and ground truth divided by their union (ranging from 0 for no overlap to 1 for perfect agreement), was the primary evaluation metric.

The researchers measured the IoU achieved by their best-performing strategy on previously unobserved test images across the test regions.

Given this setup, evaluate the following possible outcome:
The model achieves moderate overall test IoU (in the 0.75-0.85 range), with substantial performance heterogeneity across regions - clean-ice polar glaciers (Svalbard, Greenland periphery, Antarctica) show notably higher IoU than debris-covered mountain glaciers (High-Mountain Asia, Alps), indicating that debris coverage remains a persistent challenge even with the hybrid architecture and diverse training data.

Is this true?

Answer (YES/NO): NO